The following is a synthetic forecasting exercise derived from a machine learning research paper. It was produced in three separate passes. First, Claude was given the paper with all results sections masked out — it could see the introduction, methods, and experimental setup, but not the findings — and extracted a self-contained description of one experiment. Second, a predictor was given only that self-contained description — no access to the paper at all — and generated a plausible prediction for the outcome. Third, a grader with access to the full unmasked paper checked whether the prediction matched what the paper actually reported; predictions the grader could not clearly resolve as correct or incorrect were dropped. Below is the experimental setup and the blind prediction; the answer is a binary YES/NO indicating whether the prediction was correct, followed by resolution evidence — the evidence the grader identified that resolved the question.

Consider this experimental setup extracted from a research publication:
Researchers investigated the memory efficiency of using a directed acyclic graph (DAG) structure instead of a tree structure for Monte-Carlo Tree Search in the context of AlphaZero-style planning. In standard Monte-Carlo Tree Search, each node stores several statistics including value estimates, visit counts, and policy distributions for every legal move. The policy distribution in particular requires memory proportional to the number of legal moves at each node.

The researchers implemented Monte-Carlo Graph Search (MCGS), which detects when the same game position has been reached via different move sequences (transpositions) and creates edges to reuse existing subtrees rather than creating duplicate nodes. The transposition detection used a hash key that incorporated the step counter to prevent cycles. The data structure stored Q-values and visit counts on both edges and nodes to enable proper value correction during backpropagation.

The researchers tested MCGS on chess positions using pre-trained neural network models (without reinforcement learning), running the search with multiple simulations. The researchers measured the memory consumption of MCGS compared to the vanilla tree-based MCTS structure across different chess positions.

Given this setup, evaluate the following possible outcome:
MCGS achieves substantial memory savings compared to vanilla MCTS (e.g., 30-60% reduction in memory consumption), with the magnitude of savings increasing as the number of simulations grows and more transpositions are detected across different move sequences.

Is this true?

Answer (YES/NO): NO